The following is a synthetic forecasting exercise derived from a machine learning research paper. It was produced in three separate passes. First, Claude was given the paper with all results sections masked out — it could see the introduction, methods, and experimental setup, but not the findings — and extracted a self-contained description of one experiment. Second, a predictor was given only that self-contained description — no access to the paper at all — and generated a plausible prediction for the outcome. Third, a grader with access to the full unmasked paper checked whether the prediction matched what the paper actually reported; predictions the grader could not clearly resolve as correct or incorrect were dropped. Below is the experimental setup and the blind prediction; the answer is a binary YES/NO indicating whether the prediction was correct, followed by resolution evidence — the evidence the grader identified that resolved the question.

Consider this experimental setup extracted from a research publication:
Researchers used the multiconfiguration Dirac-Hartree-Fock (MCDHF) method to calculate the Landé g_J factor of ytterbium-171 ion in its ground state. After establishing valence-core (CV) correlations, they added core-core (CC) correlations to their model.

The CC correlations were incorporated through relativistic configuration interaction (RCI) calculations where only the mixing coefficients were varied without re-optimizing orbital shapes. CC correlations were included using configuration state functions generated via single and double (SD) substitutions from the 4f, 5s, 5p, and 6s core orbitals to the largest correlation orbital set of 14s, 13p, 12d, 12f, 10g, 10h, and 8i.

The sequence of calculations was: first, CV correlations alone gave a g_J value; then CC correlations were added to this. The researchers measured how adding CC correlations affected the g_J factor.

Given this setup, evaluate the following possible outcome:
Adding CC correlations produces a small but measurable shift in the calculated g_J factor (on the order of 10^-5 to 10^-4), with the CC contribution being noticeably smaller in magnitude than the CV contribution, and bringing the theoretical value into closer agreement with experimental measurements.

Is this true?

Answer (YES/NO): YES